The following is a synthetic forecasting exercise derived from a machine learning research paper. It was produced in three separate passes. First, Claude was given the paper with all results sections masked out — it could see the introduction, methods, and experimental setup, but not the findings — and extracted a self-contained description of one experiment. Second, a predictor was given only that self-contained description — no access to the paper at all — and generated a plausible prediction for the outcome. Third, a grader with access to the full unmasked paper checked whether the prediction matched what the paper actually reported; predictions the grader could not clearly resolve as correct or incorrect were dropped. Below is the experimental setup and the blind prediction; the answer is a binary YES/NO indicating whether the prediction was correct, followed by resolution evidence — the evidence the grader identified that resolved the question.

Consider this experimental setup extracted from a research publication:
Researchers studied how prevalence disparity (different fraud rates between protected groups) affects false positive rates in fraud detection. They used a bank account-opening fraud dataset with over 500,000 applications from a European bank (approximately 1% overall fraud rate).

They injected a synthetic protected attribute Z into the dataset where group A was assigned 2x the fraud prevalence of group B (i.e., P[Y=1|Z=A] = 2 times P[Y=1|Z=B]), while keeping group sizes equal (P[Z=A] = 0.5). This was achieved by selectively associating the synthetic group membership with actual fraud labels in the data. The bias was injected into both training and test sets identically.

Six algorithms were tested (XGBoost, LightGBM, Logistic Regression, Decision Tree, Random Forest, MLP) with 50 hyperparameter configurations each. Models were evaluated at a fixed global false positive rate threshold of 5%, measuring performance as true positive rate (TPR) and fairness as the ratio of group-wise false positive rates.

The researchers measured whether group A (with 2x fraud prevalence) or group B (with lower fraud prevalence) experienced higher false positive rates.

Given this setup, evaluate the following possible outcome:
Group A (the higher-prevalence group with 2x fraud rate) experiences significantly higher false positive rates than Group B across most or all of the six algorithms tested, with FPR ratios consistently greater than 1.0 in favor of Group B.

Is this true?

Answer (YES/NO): YES